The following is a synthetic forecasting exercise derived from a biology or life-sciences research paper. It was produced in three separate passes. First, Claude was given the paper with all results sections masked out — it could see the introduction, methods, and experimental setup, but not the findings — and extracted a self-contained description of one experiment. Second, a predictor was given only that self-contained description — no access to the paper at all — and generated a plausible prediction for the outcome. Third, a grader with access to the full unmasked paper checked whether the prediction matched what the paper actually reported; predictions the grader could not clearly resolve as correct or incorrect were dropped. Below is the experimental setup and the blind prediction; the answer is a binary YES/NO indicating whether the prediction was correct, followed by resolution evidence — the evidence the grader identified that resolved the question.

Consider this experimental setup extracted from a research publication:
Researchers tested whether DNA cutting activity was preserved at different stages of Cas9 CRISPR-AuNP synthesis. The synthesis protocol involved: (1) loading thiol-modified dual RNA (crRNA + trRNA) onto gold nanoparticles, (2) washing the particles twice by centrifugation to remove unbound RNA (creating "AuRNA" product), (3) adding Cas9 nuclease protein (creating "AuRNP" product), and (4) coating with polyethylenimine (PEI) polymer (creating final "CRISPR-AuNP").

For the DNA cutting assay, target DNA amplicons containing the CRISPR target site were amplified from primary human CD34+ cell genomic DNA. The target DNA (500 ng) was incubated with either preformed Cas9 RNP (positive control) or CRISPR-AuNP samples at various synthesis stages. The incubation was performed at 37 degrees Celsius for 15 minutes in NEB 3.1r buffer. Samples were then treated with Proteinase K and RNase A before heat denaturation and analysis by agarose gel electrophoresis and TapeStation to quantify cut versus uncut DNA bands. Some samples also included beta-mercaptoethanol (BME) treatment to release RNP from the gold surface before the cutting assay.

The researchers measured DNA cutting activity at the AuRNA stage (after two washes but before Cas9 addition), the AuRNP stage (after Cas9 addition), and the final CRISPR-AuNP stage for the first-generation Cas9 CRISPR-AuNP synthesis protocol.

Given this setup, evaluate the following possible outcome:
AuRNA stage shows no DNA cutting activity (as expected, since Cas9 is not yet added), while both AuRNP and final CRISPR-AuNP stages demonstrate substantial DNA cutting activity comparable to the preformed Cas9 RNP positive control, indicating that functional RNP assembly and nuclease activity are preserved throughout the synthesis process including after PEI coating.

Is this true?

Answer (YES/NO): NO